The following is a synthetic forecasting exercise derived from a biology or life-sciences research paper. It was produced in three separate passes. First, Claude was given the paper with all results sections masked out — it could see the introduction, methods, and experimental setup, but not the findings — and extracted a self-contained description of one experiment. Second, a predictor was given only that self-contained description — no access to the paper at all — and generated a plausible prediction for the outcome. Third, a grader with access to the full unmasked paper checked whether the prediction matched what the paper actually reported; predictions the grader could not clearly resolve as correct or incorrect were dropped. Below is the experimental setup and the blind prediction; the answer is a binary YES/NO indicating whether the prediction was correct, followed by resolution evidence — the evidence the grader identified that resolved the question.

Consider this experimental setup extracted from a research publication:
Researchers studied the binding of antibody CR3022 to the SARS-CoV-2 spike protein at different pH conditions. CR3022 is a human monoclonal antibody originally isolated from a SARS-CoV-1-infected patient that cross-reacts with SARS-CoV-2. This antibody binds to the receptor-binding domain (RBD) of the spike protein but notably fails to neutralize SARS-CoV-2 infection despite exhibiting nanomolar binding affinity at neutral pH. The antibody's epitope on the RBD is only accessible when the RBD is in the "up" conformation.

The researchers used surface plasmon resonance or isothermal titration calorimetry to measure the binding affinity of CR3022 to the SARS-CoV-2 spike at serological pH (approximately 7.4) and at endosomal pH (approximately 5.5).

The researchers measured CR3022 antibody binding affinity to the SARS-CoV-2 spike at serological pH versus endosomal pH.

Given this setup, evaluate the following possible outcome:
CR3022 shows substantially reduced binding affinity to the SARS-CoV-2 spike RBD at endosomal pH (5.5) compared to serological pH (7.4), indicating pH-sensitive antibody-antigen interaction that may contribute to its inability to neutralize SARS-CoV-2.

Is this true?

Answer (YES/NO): NO